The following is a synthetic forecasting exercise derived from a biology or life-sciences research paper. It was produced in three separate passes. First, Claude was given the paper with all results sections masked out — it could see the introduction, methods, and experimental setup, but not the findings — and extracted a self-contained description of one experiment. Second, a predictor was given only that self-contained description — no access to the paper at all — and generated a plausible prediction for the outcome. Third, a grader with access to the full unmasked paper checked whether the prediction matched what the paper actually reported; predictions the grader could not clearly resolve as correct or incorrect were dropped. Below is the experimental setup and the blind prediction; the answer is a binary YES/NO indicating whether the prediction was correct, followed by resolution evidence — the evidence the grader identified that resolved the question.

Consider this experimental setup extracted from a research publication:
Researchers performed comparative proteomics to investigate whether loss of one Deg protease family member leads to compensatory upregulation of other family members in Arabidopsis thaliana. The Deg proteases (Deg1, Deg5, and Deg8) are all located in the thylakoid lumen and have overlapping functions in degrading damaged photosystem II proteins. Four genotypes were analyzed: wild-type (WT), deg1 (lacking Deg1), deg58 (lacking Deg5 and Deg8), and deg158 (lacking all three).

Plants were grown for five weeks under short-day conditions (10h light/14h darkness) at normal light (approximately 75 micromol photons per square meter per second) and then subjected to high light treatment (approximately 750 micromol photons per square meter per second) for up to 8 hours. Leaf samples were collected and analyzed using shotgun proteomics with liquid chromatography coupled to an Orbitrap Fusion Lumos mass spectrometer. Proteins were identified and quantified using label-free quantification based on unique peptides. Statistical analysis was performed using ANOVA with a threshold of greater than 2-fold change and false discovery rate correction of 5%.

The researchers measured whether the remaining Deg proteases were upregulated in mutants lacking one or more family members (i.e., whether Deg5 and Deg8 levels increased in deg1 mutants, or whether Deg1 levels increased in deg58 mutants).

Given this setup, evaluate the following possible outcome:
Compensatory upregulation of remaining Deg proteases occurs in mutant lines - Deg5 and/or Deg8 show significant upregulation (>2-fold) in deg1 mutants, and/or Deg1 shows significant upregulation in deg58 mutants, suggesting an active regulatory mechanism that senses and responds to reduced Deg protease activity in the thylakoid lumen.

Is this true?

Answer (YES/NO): NO